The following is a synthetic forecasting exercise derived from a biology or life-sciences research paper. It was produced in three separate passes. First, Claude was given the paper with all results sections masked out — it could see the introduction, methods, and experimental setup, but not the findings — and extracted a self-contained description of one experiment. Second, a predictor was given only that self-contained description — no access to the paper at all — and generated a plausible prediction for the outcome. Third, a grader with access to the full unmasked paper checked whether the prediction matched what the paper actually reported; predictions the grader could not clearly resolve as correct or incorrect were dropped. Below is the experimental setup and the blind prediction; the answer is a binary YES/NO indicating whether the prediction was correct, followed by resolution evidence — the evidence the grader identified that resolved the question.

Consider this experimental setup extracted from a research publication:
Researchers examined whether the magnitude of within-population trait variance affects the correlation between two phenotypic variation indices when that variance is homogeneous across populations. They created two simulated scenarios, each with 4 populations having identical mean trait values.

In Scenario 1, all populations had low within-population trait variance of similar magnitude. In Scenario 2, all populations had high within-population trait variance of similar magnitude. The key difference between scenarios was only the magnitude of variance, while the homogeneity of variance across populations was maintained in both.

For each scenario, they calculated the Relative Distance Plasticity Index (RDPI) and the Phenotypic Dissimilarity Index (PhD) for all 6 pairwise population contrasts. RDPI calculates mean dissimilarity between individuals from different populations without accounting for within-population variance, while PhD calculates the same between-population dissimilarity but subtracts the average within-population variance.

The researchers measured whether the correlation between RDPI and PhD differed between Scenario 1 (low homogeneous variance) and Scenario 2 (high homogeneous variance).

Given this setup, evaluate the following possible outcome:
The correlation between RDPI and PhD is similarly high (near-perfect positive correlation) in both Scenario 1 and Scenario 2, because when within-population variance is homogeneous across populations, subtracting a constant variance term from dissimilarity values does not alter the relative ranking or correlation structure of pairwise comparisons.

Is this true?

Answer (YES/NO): NO